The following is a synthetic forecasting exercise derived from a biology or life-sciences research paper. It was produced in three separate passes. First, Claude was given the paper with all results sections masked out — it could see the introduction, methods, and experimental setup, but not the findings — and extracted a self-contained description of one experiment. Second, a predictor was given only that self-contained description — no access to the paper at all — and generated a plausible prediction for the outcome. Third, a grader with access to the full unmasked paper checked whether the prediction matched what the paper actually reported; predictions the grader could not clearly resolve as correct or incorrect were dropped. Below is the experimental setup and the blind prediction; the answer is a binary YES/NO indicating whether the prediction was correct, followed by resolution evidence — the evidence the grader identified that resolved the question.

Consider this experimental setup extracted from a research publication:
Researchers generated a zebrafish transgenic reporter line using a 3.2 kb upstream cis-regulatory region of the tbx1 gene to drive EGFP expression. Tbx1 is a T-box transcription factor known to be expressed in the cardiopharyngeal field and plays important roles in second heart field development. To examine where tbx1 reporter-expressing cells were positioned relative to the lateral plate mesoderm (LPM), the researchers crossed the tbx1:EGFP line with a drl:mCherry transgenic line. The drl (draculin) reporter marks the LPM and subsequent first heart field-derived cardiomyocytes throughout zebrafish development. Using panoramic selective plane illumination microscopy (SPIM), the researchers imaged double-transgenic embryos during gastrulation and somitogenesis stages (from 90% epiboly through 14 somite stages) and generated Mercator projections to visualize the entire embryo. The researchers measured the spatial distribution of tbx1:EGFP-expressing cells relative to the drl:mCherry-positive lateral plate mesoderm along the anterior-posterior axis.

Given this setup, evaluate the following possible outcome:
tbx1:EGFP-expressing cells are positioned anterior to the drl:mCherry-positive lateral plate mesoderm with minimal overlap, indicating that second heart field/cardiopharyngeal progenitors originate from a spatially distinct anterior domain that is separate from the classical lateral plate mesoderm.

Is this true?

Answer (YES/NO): NO